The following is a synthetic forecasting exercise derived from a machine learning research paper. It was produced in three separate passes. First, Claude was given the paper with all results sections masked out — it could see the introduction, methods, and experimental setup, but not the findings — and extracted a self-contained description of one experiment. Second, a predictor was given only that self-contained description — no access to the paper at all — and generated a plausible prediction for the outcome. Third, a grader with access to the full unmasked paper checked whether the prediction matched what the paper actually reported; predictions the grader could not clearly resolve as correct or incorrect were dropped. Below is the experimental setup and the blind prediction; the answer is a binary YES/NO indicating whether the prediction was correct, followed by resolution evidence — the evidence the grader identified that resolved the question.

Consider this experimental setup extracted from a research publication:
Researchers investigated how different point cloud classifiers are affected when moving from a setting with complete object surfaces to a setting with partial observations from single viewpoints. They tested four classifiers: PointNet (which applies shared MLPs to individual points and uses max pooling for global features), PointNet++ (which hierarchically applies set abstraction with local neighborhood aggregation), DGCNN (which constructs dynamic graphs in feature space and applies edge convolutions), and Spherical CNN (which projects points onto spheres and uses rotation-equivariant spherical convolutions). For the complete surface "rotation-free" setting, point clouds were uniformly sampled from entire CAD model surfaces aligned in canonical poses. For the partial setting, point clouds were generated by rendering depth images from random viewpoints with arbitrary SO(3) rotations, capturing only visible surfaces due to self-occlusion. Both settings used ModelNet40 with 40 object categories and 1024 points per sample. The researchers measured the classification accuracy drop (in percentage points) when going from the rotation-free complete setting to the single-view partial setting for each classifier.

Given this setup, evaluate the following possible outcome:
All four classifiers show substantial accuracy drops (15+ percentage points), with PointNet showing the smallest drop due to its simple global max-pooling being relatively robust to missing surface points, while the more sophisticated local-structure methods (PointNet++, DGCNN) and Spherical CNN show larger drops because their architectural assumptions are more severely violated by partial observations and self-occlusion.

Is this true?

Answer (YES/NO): NO